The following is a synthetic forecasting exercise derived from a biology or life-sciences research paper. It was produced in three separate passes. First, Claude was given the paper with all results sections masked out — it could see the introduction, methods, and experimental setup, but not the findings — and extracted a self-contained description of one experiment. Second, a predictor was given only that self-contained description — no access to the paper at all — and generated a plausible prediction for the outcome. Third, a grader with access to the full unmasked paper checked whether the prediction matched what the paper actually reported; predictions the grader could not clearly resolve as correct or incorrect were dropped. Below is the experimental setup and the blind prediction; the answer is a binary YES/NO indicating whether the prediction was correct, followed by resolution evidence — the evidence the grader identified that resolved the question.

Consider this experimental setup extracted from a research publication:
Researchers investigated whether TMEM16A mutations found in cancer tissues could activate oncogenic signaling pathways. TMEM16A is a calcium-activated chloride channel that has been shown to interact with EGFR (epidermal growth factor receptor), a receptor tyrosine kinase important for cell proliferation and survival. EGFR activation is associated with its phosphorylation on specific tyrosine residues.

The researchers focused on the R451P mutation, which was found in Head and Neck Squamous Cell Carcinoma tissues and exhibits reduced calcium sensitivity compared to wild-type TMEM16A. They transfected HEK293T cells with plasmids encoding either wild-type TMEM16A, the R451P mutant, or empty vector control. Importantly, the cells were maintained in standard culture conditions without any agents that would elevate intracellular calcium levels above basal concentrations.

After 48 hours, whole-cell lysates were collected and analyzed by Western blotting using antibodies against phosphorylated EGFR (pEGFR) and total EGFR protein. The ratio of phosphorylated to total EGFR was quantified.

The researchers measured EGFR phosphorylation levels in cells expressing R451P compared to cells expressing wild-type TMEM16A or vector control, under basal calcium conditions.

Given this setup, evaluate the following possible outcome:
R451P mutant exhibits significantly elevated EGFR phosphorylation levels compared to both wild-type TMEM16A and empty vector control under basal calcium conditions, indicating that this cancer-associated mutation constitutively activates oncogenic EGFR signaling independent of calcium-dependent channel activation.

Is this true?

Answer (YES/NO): NO